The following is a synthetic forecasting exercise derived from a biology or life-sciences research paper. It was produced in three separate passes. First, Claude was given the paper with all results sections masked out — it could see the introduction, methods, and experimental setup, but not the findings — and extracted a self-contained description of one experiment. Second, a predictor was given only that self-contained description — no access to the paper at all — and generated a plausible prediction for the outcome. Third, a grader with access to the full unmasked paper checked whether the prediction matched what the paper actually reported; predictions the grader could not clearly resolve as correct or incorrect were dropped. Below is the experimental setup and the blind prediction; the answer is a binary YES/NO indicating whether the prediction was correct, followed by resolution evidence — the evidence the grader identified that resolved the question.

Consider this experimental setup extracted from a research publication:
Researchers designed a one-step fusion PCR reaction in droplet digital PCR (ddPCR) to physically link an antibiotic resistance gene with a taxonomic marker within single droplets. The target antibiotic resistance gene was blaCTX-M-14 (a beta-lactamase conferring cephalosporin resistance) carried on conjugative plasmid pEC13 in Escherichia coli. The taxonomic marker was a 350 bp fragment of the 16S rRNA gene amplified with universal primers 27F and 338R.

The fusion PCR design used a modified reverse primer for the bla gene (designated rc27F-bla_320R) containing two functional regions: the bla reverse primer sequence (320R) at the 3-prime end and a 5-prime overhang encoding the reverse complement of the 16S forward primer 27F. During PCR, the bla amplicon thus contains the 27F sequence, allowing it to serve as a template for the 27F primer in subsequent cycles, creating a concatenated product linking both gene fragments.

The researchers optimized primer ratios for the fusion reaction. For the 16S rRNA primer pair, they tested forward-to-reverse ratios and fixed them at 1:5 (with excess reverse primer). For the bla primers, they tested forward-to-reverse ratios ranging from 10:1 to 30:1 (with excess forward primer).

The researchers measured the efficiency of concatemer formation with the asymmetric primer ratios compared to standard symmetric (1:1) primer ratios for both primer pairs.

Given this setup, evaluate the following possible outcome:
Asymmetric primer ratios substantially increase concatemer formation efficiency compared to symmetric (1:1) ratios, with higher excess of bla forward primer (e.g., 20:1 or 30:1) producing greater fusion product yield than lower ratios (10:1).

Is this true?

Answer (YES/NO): NO